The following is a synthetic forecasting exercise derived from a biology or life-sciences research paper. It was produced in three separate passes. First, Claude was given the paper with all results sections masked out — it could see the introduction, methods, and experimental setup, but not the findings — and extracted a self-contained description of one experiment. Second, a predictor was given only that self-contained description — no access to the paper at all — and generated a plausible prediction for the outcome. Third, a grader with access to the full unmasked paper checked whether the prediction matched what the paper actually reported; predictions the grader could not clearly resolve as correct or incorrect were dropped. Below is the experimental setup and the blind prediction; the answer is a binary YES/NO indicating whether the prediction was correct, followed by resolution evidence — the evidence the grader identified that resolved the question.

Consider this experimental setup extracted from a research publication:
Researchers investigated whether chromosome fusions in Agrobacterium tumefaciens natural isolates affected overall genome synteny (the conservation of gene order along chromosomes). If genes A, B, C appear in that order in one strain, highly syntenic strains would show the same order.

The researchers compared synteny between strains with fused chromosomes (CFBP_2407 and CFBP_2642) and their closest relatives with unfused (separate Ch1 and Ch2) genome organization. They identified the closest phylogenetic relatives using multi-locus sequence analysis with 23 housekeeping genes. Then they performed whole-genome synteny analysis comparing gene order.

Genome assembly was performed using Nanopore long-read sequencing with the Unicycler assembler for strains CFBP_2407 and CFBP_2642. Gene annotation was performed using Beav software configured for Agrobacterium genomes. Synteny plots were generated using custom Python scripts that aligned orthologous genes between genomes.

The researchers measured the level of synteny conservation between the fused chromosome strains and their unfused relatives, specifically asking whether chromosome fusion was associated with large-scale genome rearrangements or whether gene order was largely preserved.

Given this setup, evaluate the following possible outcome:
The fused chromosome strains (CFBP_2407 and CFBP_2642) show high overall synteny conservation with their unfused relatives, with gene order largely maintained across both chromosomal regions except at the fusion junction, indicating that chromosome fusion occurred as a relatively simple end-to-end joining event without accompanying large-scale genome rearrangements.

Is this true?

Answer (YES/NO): YES